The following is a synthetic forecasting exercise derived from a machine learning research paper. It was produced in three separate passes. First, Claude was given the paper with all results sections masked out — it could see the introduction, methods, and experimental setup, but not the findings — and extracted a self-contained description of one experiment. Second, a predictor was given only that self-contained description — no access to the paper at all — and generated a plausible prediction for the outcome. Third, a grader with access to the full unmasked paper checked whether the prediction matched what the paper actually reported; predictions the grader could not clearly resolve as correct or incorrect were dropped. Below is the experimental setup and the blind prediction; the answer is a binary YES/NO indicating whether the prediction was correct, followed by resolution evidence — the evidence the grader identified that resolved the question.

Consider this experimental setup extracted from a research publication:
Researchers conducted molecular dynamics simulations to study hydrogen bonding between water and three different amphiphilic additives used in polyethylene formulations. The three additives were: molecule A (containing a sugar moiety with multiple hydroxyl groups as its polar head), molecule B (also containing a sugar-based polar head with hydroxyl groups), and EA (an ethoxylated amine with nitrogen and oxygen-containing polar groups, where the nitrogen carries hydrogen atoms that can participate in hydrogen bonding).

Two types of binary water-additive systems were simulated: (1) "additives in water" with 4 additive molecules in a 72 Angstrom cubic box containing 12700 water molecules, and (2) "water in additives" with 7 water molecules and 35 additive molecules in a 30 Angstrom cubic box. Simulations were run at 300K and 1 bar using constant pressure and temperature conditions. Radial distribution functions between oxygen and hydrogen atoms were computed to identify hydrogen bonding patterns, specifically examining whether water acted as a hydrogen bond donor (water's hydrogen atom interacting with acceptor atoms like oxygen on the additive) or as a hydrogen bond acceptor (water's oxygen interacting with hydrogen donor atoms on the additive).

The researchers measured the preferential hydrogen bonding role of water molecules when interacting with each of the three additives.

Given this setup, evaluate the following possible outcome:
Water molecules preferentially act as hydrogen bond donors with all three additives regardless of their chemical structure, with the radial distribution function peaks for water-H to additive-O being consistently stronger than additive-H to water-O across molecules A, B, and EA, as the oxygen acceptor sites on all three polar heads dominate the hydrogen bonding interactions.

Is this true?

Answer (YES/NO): NO